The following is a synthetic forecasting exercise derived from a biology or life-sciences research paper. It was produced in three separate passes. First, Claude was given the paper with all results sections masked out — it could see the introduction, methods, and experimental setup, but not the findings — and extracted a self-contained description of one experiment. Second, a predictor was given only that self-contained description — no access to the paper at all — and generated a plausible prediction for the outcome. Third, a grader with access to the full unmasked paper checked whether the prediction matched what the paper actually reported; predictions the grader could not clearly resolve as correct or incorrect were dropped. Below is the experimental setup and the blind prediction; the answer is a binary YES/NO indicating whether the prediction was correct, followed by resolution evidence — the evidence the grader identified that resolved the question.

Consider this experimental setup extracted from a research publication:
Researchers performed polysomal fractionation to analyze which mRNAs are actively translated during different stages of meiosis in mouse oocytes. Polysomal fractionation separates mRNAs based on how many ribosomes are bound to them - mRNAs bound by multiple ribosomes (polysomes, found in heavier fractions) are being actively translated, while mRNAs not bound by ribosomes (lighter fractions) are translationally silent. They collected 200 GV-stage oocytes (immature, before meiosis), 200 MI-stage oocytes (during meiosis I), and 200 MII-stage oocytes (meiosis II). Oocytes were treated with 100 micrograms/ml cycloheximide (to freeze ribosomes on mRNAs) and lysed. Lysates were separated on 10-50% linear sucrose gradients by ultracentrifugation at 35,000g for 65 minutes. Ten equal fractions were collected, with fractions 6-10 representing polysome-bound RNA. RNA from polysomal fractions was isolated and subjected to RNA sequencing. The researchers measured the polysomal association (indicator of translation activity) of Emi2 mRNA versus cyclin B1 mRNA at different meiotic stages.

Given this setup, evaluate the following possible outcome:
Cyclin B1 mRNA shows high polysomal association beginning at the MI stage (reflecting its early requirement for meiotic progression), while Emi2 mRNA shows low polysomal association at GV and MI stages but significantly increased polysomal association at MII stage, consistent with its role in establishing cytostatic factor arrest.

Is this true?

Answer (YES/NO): YES